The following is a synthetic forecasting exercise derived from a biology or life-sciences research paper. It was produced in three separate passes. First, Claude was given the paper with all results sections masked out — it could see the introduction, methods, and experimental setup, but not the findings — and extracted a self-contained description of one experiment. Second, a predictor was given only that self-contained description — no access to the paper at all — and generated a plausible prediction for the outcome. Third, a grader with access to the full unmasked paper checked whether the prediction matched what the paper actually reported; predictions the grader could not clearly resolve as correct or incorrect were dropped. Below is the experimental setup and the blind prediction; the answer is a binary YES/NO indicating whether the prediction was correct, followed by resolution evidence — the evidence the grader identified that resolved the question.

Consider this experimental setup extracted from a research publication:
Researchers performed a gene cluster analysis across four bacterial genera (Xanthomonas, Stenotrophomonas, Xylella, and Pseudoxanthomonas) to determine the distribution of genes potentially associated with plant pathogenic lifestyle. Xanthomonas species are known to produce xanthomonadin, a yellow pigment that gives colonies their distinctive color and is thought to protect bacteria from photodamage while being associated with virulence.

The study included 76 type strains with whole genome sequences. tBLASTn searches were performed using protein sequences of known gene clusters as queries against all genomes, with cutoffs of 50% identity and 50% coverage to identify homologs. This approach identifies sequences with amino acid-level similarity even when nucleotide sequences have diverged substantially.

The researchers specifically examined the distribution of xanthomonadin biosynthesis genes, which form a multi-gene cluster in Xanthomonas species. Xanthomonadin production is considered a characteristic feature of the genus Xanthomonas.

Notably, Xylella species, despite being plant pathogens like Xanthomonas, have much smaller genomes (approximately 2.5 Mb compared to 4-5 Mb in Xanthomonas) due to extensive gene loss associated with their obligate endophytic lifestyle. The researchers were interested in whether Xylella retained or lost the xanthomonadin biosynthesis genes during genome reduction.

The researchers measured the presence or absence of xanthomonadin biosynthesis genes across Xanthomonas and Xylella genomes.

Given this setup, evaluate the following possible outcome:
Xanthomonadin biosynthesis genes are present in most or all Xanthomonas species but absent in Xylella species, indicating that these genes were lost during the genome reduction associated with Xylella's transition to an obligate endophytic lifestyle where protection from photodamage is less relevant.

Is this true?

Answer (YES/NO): NO